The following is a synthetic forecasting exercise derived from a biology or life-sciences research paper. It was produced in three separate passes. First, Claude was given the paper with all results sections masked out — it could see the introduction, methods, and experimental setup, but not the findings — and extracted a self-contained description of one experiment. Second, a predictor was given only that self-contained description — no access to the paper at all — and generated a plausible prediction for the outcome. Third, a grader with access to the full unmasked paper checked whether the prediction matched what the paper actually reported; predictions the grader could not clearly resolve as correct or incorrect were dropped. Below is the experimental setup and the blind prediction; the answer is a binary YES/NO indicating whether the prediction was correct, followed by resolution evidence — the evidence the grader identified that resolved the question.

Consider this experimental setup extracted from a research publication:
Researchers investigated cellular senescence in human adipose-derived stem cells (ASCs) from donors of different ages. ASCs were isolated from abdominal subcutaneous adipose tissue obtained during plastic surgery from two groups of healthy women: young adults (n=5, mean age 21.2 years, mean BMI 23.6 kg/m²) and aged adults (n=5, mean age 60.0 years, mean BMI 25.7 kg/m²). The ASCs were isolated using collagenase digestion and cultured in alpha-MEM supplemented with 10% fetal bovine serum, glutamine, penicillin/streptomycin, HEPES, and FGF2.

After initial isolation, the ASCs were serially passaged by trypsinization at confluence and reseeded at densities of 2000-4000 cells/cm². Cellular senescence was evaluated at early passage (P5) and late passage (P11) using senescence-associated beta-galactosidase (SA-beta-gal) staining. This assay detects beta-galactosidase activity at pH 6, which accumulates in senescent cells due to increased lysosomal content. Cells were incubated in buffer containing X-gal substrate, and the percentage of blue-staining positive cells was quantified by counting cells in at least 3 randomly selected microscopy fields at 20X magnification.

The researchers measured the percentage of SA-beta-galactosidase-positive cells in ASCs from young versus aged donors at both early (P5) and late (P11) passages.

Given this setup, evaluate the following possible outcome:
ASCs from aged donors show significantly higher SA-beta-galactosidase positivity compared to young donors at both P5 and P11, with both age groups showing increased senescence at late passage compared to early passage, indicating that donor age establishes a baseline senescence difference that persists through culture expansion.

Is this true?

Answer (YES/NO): YES